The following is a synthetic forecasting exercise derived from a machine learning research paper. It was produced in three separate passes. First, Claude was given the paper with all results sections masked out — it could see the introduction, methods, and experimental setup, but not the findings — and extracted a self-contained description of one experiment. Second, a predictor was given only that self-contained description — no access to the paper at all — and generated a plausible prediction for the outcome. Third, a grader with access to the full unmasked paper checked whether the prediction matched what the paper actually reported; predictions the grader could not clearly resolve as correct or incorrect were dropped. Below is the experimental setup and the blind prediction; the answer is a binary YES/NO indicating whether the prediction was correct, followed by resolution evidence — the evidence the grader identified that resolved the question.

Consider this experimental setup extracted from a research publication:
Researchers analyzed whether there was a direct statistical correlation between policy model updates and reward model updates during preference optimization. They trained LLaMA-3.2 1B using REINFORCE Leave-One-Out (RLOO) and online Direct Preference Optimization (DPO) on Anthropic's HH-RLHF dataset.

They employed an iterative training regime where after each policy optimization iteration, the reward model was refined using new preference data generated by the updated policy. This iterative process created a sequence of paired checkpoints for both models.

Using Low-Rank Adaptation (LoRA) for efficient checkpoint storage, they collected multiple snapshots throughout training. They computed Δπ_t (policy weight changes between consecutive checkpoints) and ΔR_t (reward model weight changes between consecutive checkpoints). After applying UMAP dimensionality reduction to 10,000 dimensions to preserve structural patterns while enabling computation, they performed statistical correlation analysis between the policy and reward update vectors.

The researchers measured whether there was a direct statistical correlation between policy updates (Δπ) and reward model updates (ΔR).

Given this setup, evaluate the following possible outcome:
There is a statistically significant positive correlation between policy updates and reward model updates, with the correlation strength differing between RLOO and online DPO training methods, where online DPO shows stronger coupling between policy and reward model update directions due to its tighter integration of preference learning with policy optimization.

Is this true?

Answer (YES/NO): NO